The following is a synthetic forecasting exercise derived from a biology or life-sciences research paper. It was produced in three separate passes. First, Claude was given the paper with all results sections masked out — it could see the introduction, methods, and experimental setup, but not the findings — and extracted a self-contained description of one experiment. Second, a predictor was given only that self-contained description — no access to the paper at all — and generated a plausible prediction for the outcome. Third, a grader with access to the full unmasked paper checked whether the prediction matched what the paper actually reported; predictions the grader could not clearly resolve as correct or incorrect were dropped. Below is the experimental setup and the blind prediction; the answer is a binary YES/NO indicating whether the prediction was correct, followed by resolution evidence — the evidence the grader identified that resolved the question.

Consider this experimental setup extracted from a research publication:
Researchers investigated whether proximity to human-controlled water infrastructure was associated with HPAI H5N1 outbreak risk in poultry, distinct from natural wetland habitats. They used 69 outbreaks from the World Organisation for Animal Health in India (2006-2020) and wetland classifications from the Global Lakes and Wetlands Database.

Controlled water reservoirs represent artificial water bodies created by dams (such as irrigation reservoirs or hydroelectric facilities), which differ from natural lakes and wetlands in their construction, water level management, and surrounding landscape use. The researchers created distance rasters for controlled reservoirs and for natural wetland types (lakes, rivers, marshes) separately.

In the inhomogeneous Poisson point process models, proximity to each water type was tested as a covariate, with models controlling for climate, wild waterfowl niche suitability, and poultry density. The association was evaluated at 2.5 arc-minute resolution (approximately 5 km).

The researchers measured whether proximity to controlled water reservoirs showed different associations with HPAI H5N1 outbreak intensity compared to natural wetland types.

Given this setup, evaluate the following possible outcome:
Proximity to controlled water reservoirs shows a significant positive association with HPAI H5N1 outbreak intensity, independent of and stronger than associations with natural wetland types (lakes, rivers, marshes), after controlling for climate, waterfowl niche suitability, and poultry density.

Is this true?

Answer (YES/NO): NO